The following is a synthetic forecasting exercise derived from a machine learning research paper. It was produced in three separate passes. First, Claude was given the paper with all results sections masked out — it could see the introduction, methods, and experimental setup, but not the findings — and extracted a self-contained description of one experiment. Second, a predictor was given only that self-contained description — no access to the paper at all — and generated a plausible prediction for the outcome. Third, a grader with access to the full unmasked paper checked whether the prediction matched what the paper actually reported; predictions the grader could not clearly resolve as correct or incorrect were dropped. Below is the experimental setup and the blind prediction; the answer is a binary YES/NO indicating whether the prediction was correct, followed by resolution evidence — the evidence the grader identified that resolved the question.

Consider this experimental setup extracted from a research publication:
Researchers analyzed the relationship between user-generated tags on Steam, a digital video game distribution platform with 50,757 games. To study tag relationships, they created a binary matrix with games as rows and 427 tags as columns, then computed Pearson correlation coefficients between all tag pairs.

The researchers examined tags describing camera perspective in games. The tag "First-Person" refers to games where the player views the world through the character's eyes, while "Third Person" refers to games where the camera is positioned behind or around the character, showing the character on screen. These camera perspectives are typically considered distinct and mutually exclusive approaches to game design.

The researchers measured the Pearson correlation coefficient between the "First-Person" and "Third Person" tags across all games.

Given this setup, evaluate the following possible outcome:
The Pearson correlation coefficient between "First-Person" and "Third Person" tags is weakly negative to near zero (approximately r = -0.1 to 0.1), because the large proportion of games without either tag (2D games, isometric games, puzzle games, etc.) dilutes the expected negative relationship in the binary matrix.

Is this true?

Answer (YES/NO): YES